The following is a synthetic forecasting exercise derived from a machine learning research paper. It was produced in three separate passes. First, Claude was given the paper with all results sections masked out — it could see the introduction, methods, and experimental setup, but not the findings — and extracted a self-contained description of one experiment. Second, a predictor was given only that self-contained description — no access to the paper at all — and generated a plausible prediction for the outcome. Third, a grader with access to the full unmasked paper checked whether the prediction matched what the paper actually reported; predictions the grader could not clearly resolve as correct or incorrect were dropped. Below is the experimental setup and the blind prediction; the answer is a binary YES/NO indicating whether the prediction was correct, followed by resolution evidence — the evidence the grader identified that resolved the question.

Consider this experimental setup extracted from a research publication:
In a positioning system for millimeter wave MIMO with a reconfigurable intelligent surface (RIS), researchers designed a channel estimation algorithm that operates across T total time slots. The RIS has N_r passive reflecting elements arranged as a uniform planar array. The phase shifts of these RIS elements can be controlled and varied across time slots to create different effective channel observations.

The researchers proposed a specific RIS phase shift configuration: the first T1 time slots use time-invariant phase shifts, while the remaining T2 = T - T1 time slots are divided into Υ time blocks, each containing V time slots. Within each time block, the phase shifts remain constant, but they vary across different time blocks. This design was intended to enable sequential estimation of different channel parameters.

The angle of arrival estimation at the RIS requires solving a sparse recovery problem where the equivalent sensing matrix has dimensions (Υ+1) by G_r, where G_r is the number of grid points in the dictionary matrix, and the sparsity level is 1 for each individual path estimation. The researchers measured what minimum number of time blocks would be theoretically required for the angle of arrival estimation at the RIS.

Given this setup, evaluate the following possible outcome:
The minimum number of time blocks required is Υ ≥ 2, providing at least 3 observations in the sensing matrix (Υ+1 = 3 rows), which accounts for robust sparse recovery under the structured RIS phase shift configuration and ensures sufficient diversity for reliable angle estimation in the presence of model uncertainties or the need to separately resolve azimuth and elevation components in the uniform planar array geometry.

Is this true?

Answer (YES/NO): NO